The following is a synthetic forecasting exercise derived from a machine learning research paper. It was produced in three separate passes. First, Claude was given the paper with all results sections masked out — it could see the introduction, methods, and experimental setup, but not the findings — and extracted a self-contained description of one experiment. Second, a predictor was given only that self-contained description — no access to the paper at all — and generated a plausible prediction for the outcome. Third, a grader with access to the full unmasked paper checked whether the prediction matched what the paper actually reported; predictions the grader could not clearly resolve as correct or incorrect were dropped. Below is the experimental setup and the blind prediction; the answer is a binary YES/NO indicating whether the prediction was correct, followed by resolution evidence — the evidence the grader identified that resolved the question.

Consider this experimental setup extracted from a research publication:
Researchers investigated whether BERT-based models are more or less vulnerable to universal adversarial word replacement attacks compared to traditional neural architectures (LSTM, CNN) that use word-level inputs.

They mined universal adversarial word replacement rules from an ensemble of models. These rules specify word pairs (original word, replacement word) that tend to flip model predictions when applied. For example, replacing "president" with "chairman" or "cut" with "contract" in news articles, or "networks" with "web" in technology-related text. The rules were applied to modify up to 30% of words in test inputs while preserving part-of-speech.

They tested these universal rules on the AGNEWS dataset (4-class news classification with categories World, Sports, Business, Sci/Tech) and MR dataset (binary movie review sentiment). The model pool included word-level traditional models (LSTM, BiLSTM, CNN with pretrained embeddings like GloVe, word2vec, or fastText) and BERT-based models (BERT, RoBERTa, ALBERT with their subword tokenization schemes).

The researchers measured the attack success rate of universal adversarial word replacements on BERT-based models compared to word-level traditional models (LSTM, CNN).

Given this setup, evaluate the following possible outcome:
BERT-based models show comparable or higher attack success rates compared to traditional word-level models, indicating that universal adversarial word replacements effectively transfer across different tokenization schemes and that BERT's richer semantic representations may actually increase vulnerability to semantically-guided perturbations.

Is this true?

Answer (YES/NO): NO